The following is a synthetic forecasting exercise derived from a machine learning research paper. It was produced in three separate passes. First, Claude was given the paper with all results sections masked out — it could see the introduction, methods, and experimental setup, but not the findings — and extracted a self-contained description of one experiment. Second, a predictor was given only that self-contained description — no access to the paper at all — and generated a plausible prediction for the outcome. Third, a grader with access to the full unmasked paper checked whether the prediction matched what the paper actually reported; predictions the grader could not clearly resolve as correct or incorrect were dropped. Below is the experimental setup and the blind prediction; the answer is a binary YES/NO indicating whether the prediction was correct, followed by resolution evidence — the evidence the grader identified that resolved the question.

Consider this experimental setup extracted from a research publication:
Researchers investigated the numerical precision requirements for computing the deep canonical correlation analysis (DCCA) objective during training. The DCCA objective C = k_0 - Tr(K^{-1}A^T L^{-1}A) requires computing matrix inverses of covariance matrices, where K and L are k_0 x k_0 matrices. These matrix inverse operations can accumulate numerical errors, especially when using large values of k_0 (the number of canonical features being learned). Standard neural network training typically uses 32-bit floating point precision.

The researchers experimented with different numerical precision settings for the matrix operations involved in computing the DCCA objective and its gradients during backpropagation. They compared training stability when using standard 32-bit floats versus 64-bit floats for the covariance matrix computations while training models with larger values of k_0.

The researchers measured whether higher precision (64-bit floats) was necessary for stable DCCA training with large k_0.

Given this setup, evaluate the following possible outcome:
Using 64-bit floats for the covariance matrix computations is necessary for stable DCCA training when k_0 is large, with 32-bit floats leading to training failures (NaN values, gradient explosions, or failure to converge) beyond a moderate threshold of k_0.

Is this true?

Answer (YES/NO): YES